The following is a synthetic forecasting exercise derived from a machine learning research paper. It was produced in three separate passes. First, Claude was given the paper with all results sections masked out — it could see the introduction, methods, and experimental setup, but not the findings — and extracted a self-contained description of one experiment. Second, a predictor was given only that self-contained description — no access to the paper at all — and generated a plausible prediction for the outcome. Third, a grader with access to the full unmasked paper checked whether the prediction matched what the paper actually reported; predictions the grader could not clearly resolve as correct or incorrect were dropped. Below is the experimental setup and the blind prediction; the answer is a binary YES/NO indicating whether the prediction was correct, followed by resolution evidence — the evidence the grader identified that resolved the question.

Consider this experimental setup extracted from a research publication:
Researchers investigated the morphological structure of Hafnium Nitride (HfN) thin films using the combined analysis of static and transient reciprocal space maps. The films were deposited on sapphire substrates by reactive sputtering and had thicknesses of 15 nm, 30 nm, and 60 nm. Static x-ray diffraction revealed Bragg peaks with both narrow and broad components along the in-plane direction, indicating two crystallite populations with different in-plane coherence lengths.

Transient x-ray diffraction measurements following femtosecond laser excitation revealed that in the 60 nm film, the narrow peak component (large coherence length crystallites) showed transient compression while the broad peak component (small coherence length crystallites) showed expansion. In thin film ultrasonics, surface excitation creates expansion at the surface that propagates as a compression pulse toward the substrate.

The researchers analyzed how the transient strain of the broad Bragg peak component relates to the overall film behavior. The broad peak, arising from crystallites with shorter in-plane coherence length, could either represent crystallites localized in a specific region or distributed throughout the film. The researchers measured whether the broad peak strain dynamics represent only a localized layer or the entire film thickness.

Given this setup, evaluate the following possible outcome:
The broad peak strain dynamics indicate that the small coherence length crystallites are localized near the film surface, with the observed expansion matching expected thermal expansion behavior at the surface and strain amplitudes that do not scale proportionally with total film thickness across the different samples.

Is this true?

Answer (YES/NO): NO